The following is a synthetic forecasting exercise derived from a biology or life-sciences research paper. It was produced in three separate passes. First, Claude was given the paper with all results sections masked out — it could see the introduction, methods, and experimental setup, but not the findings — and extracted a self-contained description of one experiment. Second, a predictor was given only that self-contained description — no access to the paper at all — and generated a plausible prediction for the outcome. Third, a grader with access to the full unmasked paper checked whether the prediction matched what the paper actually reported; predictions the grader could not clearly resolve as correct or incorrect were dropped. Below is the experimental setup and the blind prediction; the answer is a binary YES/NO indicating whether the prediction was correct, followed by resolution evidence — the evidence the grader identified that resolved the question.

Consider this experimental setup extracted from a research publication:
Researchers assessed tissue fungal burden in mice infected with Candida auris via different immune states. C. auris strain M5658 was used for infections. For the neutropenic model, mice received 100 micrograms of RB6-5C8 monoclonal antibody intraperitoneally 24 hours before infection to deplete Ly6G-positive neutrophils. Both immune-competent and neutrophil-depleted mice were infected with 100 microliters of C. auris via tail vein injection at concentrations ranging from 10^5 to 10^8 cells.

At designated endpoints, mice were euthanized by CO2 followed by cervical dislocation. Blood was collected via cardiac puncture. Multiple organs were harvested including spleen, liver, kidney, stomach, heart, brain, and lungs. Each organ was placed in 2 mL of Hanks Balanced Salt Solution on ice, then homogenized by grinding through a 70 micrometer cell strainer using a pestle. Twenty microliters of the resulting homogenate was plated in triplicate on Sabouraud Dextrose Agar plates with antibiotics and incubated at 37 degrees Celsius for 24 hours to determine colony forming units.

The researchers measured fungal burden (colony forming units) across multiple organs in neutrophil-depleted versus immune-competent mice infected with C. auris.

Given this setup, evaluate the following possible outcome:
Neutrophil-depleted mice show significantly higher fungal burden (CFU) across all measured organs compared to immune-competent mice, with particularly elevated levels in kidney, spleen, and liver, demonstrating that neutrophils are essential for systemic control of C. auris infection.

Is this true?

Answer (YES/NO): NO